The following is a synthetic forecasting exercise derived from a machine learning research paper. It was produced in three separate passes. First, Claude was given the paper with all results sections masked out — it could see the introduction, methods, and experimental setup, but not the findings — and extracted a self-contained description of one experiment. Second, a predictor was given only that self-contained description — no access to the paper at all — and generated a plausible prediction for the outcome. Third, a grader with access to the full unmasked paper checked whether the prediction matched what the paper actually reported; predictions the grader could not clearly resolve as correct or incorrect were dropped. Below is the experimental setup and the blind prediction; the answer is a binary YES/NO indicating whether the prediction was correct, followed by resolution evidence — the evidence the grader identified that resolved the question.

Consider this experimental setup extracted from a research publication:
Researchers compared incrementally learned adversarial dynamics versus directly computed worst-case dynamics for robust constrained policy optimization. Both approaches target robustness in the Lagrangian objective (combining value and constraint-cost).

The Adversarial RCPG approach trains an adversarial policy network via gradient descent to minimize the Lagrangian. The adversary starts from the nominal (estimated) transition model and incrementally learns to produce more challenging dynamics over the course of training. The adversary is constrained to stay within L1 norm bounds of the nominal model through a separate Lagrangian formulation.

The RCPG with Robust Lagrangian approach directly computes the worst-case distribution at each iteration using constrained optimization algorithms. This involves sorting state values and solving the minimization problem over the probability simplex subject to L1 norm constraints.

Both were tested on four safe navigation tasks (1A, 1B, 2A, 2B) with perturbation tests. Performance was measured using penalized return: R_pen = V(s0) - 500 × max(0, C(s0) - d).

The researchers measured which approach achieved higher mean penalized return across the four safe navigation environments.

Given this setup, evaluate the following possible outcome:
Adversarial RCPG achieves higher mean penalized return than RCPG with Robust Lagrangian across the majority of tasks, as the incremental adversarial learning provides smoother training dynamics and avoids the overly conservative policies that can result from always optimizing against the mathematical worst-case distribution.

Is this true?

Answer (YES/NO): YES